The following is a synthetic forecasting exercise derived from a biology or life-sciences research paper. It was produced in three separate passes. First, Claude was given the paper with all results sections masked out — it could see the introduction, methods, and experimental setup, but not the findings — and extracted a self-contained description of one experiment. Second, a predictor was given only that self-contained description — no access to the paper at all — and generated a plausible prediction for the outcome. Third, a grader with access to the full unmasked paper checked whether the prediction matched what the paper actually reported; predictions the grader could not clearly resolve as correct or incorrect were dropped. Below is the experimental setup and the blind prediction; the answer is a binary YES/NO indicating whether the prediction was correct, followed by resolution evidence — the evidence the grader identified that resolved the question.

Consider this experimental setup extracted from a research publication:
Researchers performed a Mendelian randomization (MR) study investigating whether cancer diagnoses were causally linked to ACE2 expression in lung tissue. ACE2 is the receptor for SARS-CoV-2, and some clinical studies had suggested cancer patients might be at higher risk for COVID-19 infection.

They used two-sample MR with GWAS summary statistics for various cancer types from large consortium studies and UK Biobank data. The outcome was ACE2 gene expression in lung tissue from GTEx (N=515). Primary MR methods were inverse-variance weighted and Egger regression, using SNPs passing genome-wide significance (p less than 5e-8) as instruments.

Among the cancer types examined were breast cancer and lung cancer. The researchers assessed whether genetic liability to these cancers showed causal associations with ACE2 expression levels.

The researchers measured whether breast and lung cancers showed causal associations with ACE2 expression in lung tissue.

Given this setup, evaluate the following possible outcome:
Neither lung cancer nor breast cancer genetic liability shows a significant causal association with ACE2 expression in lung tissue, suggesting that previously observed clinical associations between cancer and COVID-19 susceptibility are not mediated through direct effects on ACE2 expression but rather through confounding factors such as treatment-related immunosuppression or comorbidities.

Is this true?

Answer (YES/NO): NO